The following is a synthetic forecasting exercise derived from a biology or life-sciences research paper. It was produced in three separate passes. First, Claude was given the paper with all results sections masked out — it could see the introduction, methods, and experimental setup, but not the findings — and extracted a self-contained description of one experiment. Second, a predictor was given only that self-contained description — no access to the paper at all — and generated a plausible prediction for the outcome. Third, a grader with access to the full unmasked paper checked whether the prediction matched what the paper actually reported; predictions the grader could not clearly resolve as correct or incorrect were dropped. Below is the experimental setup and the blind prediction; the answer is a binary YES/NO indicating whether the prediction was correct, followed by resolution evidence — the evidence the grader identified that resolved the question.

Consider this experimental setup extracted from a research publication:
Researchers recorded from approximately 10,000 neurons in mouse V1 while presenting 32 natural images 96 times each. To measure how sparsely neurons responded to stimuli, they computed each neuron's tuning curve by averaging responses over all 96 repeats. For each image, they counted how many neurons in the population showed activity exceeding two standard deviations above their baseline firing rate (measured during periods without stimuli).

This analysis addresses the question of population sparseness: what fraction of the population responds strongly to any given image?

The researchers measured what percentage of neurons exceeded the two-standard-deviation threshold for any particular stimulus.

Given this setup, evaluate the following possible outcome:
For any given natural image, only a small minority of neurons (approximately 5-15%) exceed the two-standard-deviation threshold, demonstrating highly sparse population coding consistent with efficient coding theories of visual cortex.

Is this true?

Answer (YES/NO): YES